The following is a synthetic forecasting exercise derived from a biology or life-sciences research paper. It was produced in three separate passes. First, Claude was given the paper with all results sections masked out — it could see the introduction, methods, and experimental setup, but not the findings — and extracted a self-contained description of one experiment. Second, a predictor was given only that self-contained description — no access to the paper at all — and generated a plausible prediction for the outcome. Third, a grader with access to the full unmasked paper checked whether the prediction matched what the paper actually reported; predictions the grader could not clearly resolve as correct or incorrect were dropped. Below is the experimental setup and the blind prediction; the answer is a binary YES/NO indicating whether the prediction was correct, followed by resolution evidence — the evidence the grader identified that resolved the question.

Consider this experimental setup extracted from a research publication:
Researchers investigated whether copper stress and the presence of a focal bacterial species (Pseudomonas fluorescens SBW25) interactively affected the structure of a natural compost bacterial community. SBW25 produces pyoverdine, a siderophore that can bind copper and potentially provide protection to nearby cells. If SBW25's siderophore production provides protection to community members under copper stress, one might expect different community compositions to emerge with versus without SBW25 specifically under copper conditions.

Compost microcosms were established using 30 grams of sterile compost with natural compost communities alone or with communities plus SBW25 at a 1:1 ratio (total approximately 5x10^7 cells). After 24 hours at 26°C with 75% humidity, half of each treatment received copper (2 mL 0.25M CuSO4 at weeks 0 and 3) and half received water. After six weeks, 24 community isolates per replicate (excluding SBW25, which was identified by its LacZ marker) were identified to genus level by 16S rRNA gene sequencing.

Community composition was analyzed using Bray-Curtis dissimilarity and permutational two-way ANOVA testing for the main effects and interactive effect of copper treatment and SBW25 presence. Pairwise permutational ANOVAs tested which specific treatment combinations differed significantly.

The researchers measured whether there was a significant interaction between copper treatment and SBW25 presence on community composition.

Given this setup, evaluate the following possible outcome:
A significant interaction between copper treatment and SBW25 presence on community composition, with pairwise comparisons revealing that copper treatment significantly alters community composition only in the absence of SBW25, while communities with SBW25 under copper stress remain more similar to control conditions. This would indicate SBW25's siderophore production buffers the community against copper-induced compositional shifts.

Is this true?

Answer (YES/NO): NO